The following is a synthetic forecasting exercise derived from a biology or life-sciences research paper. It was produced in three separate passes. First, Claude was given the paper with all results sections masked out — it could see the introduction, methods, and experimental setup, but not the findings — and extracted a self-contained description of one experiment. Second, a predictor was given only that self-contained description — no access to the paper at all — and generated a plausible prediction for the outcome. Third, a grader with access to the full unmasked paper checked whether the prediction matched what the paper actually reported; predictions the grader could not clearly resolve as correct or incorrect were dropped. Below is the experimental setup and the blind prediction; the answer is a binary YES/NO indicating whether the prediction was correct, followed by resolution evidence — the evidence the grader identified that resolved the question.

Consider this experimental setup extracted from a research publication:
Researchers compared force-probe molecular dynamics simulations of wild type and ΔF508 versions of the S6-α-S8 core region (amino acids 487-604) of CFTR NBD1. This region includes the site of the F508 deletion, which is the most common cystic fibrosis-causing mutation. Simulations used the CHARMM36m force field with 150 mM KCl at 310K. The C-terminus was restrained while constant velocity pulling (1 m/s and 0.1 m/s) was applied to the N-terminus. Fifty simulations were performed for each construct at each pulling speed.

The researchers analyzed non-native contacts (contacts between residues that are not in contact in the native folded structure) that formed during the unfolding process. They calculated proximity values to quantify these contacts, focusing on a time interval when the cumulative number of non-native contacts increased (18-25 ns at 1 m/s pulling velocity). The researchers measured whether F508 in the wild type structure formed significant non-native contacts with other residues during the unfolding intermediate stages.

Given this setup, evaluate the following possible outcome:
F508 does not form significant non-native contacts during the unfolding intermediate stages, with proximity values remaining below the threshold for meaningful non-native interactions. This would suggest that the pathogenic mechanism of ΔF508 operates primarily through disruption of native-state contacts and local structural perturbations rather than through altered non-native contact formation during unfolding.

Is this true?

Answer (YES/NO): NO